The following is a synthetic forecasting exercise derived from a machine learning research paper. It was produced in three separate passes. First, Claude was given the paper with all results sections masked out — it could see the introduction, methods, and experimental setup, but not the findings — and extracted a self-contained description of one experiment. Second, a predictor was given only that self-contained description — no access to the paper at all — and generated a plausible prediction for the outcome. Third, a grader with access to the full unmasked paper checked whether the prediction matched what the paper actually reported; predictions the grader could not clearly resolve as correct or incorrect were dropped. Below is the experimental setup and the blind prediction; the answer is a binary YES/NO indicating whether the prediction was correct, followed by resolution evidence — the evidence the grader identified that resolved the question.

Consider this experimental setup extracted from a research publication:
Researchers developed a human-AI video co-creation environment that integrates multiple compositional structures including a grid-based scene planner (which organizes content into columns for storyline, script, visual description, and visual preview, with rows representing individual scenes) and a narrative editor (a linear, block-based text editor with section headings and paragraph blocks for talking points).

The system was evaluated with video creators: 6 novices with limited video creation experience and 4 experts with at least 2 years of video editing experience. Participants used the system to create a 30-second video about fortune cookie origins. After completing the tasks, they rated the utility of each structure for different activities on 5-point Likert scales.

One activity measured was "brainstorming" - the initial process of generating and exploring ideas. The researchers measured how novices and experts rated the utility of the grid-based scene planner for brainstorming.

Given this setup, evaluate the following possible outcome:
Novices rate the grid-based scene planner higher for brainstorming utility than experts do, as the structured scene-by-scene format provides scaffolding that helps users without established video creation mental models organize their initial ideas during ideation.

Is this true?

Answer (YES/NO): YES